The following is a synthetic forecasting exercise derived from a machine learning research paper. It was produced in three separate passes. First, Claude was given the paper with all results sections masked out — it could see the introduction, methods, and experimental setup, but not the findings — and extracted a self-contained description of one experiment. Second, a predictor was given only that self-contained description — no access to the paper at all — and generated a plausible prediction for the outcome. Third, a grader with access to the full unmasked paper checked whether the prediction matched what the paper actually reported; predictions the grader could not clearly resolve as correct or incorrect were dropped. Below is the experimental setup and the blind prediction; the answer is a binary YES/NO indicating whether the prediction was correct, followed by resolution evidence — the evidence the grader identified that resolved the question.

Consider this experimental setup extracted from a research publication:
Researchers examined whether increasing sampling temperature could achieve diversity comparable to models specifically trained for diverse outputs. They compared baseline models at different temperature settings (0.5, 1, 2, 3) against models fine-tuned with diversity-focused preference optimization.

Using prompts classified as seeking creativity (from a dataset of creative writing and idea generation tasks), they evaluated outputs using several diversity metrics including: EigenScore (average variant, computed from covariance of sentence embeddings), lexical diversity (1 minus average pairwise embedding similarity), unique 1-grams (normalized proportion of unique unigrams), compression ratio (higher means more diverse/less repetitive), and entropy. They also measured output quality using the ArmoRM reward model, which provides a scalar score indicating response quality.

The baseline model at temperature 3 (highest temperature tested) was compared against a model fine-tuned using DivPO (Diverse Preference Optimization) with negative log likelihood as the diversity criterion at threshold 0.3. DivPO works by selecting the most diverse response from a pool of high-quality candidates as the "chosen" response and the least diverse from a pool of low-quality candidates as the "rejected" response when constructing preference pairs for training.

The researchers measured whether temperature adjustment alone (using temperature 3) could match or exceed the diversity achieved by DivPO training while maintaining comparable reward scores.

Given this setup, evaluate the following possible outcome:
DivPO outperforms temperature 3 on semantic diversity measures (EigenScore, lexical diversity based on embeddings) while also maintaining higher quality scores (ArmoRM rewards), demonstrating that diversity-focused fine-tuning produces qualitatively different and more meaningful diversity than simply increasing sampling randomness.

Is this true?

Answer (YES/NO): NO